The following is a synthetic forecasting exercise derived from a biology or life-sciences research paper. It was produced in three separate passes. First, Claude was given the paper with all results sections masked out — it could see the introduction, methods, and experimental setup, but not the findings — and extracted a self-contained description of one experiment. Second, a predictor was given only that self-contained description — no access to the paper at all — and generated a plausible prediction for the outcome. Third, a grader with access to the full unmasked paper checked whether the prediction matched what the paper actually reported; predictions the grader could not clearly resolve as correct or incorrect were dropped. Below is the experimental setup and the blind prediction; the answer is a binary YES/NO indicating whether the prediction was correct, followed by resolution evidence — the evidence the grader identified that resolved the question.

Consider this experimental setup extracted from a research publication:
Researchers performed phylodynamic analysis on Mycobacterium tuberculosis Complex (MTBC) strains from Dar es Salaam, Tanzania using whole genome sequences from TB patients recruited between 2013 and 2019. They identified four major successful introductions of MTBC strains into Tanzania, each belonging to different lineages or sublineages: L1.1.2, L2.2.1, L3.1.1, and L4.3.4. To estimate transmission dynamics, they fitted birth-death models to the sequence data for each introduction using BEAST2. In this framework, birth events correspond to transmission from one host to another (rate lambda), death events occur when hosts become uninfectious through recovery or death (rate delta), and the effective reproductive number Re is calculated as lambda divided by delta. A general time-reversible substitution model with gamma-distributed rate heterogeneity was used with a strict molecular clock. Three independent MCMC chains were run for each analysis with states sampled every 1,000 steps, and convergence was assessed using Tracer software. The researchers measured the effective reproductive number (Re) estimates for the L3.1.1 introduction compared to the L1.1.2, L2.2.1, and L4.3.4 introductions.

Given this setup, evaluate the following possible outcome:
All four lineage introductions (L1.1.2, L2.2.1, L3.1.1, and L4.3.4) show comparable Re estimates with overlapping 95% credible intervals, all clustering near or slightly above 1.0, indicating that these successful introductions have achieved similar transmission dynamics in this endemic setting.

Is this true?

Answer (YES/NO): NO